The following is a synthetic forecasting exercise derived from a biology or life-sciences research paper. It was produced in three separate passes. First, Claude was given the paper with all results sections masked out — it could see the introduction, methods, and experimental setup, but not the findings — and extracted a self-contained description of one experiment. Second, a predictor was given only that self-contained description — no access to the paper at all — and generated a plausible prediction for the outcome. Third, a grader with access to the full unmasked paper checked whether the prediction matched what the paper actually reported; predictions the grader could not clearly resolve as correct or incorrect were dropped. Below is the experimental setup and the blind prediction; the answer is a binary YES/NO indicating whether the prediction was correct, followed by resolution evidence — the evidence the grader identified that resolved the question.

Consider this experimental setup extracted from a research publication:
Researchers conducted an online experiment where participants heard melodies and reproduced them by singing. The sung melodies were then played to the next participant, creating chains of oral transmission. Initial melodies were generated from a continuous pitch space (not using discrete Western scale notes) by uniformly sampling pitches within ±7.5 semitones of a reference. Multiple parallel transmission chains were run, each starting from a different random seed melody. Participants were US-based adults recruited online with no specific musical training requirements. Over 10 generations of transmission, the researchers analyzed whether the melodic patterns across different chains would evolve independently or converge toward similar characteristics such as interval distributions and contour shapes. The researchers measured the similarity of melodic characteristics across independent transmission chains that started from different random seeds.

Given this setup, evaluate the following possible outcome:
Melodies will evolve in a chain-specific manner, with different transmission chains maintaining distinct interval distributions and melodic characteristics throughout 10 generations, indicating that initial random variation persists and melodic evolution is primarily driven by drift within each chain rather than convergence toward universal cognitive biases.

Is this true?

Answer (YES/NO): NO